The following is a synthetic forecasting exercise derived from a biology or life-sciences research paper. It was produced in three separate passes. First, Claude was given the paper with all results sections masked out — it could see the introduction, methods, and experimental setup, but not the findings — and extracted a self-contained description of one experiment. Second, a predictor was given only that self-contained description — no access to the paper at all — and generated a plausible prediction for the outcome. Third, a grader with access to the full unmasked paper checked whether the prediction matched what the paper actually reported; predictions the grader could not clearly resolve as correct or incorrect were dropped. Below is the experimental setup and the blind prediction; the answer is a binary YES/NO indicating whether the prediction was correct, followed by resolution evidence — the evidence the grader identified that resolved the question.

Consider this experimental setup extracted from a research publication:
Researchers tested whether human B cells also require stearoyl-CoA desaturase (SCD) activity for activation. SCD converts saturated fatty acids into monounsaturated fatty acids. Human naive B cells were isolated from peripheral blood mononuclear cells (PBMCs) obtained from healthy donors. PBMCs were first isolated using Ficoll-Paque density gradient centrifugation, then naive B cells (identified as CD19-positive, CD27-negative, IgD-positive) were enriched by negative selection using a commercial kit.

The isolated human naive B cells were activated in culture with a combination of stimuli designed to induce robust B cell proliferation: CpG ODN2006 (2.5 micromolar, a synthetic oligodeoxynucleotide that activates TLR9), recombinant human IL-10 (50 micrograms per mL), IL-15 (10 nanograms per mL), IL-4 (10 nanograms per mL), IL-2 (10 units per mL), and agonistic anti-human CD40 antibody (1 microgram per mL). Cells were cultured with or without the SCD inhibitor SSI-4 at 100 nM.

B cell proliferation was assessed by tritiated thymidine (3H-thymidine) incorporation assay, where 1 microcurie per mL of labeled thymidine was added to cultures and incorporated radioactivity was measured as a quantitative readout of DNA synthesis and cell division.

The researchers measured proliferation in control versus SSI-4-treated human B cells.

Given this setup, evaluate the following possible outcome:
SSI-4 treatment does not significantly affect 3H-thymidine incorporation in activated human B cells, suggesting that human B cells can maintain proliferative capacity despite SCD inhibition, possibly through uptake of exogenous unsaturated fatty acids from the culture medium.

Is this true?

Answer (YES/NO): NO